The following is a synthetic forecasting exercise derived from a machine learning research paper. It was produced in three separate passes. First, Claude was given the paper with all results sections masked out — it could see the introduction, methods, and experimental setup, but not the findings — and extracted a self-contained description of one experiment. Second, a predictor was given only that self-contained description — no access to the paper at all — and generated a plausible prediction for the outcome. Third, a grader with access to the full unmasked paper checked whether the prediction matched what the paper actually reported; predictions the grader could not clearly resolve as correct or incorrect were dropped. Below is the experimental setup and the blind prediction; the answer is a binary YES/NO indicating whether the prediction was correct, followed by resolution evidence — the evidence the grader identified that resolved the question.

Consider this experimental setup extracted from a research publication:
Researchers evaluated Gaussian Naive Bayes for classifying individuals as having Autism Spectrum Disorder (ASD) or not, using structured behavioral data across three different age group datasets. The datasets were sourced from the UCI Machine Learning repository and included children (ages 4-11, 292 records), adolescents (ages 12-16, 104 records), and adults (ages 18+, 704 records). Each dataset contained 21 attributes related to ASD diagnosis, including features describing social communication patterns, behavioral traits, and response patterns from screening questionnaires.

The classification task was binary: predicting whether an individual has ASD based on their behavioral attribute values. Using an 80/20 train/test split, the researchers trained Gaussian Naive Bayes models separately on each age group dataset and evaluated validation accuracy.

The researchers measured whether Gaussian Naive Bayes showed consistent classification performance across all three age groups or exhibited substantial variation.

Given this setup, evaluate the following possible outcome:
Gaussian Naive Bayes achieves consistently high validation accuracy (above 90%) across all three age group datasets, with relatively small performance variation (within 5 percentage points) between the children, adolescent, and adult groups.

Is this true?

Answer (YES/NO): NO